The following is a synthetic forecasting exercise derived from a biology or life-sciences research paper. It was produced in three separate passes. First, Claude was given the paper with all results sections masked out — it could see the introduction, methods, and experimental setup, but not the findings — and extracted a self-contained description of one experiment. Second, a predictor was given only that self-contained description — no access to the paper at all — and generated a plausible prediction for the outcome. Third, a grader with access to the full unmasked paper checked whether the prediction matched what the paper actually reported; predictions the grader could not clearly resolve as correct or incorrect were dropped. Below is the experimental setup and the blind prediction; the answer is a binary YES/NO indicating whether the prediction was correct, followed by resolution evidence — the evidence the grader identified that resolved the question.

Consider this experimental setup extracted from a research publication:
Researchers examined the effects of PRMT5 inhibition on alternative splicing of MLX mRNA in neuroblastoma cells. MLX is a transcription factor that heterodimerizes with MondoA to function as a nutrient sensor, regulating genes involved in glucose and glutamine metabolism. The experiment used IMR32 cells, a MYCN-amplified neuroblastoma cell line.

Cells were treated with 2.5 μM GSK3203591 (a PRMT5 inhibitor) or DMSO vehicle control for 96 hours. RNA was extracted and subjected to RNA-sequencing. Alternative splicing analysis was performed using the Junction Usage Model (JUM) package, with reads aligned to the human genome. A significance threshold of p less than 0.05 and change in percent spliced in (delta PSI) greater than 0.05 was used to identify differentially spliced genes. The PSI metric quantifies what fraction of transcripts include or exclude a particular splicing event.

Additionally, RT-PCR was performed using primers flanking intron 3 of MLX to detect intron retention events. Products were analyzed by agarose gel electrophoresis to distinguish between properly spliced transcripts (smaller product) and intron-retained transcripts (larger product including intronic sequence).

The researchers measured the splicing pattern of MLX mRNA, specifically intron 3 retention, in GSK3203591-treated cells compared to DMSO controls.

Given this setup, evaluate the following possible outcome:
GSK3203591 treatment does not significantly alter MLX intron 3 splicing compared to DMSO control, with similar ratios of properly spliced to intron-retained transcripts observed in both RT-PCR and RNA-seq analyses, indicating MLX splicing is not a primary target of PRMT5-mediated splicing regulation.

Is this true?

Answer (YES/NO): NO